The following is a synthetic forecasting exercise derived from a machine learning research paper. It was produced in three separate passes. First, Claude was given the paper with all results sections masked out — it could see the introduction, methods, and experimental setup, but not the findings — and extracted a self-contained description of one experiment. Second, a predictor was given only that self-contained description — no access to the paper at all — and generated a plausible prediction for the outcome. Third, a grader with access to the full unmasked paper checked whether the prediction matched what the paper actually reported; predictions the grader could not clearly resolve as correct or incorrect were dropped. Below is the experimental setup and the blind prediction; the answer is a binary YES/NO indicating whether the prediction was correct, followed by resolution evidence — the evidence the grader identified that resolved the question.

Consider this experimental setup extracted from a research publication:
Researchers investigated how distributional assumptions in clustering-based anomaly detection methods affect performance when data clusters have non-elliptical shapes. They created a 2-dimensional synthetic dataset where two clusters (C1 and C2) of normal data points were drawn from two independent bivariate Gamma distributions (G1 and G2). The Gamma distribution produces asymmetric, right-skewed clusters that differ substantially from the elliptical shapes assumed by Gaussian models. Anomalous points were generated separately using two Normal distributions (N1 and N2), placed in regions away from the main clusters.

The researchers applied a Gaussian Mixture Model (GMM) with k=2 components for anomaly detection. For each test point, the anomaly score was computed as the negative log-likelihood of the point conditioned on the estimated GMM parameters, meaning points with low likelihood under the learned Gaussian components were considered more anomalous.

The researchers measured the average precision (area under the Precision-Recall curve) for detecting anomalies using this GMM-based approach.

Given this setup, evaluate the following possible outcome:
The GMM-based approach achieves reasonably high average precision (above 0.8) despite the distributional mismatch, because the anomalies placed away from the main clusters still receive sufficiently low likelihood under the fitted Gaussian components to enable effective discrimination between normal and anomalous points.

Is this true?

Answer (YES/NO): NO